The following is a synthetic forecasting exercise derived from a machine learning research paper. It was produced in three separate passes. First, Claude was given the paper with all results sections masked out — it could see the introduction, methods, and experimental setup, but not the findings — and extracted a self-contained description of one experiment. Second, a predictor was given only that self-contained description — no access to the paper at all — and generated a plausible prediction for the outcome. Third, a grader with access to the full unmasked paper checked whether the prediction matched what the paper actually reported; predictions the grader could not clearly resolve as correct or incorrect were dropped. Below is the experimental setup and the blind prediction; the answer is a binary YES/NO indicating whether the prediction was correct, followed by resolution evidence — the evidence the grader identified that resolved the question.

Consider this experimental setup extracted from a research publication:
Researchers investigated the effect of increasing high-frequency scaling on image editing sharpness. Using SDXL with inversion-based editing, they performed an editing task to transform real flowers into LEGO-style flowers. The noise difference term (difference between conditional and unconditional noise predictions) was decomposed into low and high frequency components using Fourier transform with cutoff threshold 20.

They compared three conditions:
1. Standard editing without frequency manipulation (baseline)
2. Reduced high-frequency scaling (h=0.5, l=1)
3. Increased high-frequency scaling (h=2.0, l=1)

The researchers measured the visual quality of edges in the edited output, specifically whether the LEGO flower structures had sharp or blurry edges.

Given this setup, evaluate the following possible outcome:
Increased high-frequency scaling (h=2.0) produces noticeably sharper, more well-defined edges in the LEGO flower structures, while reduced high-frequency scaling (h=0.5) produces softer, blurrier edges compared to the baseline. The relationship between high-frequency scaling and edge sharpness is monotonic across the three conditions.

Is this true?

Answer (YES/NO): NO